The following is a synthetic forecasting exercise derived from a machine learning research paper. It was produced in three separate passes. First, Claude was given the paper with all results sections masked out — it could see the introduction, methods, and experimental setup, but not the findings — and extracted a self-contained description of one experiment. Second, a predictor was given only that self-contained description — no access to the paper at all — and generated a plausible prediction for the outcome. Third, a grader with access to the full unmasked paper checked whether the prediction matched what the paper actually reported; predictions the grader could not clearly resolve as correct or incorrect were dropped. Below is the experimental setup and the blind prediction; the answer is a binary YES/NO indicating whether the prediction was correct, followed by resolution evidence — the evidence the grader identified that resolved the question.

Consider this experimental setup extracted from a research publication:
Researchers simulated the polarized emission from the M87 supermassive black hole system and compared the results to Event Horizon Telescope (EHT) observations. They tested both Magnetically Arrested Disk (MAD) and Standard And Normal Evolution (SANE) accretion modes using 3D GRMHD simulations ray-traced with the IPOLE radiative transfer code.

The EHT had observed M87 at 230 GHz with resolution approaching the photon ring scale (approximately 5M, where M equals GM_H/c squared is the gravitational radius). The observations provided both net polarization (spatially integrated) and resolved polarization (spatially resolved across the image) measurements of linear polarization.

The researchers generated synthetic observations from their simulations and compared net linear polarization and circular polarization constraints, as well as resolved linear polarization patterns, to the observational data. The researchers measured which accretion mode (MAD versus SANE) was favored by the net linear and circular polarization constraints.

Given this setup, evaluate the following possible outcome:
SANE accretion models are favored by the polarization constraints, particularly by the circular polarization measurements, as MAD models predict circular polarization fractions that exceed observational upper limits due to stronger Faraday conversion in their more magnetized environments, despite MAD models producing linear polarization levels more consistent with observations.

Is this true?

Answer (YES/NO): NO